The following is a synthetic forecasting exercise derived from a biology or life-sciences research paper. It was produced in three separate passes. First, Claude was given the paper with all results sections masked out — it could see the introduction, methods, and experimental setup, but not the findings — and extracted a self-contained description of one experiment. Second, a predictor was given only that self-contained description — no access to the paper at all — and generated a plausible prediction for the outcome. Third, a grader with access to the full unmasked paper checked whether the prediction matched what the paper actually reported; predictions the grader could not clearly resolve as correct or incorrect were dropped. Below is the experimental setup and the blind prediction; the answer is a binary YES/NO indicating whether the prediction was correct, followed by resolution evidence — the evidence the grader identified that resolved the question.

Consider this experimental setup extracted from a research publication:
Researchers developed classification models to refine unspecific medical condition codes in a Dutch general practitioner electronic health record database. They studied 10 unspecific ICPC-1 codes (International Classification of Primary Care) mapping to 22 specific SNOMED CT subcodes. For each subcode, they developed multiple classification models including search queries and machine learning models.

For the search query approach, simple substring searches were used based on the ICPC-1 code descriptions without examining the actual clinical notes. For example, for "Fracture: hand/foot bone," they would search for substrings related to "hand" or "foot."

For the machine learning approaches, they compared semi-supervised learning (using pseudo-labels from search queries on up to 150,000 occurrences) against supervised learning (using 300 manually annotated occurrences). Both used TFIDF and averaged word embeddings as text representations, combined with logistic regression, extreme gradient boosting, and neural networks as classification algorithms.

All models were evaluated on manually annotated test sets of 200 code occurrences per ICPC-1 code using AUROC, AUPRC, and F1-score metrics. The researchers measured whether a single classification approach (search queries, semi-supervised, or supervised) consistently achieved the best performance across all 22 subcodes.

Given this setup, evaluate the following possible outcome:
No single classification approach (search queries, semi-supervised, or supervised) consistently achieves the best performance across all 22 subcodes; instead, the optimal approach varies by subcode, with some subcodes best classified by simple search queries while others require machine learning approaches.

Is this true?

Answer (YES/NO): YES